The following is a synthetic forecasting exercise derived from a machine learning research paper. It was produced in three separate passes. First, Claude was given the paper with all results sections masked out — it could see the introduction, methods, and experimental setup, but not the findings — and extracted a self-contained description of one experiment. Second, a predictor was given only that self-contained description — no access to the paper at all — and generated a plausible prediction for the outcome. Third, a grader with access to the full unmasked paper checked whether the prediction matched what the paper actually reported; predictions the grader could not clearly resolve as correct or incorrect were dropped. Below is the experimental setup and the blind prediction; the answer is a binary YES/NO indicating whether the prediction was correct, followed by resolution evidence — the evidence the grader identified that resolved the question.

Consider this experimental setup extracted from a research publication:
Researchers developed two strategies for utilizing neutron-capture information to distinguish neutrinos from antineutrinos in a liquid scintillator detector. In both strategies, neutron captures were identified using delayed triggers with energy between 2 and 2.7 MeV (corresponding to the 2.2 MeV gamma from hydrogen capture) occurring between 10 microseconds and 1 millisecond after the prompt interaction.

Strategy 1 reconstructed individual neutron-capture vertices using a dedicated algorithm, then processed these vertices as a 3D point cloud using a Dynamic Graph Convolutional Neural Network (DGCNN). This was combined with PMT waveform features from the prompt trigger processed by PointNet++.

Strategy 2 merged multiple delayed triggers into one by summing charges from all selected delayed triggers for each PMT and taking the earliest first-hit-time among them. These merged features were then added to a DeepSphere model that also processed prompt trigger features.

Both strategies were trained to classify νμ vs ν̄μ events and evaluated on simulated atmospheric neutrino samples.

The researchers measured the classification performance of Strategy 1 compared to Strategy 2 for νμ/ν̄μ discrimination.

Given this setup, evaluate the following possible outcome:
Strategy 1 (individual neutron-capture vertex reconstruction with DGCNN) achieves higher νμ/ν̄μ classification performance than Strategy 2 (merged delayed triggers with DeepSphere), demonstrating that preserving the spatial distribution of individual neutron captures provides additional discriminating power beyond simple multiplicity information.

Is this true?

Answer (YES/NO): NO